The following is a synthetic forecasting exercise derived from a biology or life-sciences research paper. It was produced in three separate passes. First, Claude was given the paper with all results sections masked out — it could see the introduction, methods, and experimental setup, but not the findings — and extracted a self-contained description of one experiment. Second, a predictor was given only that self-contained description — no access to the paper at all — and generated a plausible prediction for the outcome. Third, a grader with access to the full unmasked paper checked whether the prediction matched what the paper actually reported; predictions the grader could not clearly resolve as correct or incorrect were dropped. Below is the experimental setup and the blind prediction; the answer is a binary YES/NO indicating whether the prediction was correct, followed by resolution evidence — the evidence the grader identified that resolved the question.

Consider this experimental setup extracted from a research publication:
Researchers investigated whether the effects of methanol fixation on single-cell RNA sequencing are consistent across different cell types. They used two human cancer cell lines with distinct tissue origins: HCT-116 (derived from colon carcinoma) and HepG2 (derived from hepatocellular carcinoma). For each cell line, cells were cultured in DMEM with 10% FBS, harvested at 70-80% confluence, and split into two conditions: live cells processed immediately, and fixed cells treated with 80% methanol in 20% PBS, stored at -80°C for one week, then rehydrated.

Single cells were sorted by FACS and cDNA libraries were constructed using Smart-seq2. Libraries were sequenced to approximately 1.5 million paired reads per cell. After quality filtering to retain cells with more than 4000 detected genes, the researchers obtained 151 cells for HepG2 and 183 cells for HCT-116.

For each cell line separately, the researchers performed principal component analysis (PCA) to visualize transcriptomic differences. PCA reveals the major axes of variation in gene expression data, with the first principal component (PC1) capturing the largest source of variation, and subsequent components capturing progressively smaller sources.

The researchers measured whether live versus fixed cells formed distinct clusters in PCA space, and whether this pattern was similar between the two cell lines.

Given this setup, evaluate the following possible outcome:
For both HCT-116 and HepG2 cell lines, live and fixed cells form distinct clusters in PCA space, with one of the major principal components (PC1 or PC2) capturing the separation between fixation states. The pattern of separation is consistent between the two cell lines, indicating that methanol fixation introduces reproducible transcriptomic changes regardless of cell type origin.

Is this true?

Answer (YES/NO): YES